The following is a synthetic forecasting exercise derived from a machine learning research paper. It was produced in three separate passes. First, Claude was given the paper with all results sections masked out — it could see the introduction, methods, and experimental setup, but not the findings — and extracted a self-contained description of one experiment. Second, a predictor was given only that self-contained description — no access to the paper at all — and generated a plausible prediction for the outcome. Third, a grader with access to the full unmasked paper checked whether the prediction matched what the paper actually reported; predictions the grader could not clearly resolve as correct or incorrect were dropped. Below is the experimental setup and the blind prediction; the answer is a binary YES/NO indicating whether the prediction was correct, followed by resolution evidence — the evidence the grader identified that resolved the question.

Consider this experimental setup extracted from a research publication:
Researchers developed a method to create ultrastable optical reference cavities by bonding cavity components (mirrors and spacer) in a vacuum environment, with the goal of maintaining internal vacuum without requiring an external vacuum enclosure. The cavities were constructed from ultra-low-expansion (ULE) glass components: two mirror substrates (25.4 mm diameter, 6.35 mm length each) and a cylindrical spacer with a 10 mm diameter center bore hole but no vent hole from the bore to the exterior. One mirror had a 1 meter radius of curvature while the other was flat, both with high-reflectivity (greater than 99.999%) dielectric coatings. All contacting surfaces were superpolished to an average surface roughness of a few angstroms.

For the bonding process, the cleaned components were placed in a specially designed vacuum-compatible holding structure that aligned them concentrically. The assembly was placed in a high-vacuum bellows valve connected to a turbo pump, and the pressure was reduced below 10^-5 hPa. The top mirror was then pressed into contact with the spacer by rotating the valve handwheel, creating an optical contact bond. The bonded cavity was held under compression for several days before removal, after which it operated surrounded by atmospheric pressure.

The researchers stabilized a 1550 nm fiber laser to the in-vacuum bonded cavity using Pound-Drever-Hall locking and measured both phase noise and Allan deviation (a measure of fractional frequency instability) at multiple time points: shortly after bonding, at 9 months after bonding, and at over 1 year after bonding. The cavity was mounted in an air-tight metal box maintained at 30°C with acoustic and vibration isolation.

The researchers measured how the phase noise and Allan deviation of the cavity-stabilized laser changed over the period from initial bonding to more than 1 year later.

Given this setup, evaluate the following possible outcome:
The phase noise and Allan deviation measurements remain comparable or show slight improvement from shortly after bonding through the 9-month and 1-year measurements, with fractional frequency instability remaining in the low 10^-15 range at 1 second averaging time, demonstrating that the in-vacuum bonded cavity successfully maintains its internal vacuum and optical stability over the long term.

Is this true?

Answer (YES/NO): NO